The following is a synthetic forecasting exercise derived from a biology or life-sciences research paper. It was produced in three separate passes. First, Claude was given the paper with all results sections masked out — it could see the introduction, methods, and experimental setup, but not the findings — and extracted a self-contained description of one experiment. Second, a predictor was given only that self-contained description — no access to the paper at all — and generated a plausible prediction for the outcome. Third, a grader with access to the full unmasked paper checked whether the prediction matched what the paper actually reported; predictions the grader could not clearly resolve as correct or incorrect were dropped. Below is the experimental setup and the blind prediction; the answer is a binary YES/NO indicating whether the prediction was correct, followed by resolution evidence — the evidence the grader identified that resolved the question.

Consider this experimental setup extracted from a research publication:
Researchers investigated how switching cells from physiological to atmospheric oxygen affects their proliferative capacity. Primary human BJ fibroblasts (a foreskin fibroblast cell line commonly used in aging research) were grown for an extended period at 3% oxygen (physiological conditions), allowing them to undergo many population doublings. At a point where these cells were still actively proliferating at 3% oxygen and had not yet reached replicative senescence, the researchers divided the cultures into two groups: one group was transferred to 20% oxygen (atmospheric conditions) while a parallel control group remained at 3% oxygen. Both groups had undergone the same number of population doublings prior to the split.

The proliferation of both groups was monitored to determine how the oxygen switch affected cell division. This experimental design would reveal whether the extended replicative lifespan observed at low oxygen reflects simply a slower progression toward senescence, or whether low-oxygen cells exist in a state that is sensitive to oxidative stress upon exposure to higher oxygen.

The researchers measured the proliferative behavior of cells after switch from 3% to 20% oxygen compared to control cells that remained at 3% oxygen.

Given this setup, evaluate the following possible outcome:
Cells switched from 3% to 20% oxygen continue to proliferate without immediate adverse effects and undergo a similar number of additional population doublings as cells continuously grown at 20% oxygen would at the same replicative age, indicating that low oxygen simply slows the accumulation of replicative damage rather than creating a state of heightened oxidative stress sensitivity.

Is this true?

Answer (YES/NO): NO